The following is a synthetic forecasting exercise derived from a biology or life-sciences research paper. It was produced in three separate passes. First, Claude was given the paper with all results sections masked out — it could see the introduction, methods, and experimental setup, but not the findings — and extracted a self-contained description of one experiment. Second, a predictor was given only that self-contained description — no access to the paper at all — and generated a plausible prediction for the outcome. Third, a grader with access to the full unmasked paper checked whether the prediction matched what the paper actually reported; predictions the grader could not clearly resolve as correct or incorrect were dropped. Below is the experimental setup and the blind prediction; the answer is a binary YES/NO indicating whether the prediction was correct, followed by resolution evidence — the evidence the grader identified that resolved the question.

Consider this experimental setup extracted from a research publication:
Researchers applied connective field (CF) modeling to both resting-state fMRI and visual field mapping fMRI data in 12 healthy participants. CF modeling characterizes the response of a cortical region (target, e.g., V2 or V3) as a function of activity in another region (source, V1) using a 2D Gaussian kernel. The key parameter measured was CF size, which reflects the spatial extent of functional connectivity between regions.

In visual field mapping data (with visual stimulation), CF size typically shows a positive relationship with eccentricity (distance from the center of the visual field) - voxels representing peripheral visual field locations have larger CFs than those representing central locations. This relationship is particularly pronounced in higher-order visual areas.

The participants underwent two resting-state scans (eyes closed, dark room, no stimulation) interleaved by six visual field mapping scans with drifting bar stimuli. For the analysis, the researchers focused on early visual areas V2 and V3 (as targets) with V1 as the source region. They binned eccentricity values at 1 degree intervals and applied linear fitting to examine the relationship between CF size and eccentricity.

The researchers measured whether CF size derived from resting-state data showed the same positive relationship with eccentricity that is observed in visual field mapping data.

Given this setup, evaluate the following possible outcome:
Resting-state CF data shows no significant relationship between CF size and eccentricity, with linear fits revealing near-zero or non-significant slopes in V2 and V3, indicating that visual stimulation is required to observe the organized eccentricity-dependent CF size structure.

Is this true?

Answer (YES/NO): YES